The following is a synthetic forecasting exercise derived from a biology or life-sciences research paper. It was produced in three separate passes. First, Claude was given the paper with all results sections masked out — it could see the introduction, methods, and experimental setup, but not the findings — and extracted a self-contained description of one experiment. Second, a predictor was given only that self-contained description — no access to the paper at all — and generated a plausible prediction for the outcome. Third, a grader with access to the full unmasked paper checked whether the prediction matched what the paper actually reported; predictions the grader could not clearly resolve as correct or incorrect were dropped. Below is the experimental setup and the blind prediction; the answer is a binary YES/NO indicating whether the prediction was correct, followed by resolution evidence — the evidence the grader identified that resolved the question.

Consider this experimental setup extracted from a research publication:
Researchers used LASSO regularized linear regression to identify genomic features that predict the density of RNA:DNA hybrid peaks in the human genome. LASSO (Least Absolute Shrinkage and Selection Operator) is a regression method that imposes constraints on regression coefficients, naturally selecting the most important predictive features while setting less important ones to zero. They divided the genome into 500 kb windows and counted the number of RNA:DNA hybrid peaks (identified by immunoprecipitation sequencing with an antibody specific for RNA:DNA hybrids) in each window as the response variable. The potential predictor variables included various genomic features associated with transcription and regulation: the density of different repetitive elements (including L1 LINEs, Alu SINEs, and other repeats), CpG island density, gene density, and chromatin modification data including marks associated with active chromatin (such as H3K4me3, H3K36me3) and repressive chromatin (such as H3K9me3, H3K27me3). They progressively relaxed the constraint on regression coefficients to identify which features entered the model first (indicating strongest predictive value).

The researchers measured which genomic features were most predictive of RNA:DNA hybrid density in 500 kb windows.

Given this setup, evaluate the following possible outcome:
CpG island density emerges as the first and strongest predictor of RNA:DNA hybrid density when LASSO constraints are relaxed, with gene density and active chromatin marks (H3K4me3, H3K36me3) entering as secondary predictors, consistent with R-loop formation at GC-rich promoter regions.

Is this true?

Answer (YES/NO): NO